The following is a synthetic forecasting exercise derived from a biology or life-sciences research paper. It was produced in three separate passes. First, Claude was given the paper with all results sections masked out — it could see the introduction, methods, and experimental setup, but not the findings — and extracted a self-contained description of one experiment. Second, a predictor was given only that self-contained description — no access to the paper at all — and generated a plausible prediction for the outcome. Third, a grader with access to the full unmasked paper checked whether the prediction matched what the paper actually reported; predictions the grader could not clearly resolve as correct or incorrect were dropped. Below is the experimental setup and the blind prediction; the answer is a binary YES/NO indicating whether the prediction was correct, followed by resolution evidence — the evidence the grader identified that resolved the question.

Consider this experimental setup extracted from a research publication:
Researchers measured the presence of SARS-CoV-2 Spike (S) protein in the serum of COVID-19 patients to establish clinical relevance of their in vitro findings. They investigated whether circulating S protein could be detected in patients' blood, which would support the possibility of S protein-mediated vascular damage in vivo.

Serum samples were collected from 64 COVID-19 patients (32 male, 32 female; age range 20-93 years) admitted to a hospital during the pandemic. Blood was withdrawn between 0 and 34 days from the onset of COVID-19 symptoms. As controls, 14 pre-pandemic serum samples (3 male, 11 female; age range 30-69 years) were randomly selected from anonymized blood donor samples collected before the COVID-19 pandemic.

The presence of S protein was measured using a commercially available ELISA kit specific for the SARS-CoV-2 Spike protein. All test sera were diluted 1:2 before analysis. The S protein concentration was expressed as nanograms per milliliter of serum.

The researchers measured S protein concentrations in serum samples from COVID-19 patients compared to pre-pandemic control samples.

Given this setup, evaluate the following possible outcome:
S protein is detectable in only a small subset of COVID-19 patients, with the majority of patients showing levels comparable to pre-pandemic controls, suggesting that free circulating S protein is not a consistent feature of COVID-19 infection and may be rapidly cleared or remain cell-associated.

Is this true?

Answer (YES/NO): NO